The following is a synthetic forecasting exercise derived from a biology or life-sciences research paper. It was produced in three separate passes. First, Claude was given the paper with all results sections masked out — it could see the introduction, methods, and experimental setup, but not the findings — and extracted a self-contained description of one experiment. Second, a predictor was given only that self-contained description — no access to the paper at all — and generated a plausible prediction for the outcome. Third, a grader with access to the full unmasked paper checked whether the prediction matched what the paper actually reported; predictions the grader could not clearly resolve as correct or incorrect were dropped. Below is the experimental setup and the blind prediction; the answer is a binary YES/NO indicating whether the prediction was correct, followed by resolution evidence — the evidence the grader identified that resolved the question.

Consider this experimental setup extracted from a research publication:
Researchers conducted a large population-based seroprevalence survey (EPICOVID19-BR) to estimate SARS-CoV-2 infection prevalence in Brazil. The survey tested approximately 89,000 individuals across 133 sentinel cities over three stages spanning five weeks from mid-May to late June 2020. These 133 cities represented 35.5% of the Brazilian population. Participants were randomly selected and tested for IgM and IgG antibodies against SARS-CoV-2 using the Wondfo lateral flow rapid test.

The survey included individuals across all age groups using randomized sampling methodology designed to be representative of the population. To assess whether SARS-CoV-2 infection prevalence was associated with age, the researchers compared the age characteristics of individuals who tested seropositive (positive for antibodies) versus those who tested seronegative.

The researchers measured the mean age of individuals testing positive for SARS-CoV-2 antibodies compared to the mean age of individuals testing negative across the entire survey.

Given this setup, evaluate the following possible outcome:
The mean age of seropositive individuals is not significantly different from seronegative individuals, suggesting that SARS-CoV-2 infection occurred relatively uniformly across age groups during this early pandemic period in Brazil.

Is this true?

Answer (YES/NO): YES